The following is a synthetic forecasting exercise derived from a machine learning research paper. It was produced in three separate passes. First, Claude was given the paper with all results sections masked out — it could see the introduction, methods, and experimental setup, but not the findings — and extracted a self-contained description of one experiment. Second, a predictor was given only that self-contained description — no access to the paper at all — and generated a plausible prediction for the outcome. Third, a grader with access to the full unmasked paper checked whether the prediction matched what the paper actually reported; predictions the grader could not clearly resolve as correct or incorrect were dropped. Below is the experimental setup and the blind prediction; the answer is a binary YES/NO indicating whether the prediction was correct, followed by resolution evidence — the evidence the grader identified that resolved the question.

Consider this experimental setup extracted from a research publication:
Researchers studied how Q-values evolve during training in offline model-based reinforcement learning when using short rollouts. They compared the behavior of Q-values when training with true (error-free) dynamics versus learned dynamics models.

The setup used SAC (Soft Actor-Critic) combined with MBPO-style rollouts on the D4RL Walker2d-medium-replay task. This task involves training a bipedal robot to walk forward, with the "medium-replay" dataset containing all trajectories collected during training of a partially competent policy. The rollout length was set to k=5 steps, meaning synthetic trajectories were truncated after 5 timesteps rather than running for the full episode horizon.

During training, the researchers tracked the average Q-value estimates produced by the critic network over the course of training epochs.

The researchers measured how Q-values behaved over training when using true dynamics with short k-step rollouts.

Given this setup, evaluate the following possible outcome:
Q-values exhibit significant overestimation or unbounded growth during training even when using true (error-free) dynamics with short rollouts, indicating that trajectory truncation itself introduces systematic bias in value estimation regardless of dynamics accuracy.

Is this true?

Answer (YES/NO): YES